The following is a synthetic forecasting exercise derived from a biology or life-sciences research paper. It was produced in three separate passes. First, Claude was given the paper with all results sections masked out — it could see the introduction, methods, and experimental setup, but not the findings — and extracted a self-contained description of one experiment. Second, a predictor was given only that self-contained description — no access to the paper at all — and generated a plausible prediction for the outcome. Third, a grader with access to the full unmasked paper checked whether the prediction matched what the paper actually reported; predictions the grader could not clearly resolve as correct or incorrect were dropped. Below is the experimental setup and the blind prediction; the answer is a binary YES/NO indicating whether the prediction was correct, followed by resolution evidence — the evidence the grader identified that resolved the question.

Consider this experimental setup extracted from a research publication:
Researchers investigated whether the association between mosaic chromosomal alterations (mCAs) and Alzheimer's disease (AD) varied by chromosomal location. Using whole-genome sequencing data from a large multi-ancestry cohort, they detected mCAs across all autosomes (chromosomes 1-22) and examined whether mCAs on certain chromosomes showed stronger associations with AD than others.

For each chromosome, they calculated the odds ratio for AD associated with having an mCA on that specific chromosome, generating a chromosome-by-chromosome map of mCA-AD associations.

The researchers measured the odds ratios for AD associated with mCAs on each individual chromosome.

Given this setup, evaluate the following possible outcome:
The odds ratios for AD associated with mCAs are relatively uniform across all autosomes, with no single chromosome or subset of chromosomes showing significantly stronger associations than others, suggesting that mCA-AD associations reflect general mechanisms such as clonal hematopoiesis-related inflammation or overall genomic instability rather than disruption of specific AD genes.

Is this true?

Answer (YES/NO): NO